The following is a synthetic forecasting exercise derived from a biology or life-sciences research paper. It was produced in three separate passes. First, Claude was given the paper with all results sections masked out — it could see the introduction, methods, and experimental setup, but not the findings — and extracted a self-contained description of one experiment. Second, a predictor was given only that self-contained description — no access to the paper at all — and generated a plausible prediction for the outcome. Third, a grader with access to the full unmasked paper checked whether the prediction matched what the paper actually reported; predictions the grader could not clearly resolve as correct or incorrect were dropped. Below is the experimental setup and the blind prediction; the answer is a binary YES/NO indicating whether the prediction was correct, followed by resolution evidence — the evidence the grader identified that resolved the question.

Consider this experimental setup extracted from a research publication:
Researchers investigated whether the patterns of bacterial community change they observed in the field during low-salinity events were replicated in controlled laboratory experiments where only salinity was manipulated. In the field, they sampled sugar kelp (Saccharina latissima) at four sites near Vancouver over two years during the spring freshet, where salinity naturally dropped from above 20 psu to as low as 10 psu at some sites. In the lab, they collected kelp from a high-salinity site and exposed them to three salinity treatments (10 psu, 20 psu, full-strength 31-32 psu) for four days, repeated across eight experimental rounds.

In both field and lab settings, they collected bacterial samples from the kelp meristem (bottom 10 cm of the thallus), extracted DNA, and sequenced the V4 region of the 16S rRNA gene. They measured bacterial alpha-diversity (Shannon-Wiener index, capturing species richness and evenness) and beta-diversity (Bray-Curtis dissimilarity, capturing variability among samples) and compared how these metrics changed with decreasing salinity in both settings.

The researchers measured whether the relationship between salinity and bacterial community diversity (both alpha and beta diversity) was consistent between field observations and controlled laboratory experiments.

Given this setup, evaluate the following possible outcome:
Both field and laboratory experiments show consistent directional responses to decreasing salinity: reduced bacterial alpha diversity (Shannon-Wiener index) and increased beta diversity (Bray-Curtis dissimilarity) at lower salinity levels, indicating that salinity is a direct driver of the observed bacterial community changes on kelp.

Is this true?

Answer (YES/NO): NO